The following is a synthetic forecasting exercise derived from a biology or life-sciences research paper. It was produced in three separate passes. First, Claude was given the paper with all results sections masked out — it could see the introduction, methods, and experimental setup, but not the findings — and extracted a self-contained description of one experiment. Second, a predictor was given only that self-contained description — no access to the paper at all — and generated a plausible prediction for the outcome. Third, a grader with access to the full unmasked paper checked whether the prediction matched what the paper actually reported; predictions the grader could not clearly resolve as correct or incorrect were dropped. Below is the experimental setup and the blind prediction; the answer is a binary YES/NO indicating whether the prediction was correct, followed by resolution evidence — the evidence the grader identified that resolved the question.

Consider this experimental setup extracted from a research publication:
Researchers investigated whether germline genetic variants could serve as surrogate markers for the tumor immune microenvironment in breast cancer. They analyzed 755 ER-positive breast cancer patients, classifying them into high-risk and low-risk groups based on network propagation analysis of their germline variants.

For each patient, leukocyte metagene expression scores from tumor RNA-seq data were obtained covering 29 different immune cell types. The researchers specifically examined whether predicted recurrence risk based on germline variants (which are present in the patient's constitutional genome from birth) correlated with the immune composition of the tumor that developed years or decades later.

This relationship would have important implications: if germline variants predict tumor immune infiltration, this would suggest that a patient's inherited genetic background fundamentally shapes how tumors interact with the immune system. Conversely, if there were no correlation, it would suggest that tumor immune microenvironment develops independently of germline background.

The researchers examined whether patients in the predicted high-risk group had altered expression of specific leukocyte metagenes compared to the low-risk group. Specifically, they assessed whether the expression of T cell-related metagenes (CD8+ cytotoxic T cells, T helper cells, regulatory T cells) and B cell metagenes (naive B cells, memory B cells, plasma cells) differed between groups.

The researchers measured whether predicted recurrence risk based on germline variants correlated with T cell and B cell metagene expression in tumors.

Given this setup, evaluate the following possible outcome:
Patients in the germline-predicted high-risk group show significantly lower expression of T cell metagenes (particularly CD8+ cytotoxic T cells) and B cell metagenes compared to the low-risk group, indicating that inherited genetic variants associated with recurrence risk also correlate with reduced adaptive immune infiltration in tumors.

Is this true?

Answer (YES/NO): NO